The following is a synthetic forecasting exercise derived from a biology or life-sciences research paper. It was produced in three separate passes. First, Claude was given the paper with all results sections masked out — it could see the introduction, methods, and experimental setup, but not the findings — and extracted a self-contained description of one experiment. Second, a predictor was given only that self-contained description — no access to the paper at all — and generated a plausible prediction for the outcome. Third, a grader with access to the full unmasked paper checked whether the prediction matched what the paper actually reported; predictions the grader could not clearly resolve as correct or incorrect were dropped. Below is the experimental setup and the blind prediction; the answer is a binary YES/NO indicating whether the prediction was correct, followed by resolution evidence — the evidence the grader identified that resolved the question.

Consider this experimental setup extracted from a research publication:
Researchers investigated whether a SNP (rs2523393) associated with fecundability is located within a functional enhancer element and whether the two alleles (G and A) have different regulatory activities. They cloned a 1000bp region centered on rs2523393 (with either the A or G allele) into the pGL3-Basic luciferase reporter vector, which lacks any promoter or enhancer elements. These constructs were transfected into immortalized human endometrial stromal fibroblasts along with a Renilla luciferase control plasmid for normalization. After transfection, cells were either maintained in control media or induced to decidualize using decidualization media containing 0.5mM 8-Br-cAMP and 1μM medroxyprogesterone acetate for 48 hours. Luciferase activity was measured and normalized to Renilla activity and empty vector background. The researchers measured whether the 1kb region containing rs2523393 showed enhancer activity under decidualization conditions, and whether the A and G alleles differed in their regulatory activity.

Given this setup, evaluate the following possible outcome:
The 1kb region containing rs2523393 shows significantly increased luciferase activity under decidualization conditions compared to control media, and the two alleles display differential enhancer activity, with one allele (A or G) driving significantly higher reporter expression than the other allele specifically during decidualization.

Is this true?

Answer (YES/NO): NO